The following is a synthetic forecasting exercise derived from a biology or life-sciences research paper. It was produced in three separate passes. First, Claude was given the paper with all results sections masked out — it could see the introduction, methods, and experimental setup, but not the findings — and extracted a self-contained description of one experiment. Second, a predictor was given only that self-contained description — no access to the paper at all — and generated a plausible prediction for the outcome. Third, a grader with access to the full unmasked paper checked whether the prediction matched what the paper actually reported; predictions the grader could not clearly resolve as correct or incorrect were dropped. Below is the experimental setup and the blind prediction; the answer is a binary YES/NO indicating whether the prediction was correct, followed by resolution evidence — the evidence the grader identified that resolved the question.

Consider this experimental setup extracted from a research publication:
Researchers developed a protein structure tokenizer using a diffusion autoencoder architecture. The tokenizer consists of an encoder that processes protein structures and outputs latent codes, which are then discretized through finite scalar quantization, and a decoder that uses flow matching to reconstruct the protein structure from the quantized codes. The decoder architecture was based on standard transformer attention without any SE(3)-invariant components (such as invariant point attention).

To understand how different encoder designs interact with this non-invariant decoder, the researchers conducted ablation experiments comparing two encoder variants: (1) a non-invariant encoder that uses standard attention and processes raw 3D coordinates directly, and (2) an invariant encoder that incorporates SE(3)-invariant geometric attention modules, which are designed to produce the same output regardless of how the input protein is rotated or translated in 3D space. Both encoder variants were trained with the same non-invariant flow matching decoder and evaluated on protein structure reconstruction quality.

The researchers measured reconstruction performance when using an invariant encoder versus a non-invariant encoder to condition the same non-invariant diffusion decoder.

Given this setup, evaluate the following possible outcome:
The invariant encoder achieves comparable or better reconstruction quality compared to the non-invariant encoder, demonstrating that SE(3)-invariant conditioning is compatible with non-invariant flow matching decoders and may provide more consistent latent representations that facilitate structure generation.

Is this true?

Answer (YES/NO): NO